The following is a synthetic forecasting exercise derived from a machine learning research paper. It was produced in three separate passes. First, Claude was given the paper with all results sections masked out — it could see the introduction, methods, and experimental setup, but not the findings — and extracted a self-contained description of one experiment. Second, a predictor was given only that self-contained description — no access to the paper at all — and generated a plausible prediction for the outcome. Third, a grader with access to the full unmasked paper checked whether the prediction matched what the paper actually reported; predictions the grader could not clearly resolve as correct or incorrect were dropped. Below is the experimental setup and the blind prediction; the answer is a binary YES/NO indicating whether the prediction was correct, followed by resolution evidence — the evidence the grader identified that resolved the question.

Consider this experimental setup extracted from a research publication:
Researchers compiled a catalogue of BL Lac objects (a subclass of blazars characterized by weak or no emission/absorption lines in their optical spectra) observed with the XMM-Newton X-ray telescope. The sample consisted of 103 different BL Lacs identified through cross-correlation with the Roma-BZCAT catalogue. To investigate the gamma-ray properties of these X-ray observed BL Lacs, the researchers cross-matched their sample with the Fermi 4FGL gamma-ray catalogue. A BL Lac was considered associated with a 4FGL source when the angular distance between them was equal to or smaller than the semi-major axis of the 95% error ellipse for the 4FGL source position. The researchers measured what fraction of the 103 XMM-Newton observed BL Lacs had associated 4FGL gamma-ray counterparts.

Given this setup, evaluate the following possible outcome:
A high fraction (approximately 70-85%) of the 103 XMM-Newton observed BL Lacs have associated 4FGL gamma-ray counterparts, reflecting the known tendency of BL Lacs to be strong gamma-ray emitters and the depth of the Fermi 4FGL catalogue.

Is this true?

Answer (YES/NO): NO